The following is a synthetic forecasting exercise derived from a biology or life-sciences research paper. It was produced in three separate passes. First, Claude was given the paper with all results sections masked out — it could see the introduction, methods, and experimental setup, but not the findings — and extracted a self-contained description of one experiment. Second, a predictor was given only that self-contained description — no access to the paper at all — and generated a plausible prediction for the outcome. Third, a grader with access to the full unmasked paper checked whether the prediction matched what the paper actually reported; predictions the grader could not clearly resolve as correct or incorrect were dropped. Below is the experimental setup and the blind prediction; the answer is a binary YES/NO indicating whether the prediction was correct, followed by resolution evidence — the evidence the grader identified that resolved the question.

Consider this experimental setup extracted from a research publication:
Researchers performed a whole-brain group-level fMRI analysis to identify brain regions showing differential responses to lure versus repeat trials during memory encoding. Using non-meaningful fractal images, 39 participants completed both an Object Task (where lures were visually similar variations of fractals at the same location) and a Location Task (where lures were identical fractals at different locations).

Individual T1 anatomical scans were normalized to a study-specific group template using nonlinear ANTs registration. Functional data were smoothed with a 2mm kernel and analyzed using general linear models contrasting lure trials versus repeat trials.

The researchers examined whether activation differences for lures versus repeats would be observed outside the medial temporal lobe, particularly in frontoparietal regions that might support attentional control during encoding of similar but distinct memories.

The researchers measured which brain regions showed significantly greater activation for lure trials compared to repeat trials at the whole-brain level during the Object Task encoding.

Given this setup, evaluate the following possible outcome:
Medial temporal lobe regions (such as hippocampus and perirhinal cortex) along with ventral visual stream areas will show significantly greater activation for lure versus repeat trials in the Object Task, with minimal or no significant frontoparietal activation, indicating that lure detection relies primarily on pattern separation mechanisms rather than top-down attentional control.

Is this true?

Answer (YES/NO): NO